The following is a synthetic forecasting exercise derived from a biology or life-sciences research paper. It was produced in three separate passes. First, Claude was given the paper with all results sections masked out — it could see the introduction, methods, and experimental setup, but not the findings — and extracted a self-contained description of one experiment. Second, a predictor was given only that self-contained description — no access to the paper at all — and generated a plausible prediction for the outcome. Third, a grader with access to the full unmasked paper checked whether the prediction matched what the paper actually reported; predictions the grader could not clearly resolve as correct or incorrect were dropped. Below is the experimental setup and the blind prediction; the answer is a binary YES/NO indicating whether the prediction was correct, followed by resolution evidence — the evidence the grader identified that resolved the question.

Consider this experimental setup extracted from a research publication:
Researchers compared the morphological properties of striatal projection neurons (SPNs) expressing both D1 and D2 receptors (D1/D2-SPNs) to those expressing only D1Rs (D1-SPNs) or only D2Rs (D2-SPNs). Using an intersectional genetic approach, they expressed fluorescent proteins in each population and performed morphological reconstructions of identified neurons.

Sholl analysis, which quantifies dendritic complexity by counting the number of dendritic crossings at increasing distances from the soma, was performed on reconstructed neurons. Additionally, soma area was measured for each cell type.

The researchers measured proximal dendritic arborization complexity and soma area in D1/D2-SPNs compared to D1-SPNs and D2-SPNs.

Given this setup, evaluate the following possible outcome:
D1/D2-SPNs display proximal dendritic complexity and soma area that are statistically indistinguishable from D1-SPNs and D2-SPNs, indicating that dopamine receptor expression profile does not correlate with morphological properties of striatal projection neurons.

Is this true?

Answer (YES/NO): NO